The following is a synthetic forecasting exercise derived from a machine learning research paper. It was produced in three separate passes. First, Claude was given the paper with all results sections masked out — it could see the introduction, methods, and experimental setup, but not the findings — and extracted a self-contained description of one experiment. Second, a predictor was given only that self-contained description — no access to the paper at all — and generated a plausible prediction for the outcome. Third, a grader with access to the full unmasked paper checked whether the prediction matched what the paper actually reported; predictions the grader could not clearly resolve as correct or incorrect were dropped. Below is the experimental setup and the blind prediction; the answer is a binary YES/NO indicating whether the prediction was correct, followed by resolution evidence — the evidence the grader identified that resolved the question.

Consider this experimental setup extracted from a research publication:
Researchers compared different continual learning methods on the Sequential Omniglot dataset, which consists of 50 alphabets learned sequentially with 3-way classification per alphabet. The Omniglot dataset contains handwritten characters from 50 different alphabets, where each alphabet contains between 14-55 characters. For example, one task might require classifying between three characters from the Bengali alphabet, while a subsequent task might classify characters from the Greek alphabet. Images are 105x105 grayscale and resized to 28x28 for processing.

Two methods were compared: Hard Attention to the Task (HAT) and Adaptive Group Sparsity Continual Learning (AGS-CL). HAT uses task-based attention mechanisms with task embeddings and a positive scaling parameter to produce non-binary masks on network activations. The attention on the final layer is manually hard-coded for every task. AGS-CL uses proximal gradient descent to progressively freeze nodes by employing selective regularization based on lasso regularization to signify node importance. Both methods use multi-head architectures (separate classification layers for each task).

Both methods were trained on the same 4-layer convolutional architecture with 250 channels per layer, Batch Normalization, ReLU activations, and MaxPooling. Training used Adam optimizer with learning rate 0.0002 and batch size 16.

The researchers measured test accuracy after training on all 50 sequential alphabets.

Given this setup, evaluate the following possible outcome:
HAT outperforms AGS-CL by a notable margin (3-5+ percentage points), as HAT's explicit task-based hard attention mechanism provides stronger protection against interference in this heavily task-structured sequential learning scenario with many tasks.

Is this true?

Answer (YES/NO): NO